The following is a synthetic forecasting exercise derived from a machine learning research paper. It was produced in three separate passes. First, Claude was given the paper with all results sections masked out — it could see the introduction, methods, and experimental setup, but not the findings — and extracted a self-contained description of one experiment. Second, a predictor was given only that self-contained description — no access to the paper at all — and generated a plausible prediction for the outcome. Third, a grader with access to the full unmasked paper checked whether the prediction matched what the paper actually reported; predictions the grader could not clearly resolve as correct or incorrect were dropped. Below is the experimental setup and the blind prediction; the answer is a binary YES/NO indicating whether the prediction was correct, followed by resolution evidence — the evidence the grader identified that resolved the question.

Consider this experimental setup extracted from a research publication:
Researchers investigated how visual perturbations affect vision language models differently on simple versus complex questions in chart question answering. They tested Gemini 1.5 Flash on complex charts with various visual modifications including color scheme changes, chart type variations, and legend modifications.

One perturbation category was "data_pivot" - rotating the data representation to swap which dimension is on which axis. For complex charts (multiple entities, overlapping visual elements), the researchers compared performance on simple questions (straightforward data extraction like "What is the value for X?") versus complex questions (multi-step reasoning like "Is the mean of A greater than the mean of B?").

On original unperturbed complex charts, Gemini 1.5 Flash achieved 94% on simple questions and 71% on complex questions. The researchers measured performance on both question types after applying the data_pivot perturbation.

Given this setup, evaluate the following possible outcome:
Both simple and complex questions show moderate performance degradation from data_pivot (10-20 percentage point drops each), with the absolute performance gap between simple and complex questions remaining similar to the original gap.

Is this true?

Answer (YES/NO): NO